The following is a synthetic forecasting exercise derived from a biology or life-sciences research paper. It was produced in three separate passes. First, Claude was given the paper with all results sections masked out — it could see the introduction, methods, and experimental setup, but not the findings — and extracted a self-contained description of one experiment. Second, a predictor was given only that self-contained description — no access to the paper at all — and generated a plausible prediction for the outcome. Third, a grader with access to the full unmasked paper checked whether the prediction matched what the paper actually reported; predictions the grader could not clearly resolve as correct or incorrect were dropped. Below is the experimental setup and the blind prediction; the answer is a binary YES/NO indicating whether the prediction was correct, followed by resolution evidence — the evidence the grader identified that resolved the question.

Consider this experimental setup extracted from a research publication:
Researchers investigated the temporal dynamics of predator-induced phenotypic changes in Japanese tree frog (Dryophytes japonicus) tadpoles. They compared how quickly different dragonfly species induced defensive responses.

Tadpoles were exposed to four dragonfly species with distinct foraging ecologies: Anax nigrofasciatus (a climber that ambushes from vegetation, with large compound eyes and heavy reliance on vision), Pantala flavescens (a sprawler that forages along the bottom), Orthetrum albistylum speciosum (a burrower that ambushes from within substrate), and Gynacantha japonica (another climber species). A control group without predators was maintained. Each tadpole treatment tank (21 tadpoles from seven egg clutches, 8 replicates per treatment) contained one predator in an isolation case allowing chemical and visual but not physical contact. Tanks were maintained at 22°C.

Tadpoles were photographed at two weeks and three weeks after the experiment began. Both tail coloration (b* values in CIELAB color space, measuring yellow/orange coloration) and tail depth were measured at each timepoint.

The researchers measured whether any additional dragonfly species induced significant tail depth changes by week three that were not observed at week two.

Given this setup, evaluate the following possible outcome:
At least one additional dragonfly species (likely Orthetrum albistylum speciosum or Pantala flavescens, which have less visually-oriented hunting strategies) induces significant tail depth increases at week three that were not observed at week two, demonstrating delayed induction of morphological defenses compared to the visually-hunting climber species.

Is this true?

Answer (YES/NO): YES